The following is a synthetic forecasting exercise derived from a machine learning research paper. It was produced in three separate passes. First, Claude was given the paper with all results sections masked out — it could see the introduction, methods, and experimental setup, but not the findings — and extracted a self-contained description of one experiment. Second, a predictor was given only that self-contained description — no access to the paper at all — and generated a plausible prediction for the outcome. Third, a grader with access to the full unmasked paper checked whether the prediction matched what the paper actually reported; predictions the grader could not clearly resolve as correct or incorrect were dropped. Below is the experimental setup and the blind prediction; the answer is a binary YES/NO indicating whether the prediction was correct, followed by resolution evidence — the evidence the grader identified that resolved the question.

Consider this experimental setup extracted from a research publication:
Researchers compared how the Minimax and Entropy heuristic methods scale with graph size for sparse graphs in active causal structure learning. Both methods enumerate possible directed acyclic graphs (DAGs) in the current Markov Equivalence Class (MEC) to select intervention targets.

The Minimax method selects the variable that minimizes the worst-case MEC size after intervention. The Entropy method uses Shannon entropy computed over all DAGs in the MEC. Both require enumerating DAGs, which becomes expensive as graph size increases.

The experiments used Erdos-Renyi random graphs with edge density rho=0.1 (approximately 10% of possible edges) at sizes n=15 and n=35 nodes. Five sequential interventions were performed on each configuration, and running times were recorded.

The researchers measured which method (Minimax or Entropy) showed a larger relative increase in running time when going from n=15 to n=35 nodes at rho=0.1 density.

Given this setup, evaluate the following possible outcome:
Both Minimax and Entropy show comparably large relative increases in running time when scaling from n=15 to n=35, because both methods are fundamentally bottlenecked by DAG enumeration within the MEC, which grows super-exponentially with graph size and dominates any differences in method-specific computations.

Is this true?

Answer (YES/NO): NO